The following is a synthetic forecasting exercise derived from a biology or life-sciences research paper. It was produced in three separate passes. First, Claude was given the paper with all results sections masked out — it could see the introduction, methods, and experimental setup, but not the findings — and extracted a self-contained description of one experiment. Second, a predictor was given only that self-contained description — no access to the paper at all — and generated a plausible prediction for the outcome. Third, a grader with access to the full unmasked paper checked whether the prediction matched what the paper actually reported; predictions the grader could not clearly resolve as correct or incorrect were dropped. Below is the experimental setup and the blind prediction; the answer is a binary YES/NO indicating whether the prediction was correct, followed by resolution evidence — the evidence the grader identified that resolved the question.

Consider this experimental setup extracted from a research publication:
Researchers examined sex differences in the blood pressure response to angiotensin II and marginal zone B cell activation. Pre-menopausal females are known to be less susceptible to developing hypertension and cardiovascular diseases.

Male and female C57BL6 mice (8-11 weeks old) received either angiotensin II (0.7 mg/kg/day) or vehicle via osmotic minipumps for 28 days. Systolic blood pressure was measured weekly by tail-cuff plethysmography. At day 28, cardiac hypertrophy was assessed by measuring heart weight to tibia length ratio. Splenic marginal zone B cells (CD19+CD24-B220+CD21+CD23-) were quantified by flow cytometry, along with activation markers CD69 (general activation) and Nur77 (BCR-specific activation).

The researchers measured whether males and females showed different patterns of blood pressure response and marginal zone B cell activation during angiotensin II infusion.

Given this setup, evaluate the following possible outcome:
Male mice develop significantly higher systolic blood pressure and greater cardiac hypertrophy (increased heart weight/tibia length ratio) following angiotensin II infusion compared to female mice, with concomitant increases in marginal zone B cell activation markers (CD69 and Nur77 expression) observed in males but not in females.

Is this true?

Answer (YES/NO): NO